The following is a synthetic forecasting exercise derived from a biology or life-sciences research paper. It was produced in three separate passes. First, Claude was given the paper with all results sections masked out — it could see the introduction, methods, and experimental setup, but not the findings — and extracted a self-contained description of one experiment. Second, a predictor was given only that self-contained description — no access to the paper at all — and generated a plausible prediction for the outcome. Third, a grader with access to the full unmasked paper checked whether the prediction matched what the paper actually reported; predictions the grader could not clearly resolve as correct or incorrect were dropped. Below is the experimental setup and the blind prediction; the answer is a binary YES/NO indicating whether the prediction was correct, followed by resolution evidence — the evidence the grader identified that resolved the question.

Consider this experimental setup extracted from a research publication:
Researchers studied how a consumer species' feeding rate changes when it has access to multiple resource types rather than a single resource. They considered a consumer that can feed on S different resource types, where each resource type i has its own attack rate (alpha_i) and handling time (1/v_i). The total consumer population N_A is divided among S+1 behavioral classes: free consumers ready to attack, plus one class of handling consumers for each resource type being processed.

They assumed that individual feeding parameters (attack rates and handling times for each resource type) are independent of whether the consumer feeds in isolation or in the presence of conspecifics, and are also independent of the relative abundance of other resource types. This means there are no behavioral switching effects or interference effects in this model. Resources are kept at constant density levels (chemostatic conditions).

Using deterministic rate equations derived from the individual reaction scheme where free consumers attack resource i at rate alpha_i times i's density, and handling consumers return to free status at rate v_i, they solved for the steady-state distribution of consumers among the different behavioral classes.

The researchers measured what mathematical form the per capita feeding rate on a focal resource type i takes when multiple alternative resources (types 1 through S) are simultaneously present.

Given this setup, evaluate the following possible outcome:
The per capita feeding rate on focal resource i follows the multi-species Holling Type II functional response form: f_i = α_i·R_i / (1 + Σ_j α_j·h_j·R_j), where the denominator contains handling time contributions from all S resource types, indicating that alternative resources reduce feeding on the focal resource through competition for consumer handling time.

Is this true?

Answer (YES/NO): YES